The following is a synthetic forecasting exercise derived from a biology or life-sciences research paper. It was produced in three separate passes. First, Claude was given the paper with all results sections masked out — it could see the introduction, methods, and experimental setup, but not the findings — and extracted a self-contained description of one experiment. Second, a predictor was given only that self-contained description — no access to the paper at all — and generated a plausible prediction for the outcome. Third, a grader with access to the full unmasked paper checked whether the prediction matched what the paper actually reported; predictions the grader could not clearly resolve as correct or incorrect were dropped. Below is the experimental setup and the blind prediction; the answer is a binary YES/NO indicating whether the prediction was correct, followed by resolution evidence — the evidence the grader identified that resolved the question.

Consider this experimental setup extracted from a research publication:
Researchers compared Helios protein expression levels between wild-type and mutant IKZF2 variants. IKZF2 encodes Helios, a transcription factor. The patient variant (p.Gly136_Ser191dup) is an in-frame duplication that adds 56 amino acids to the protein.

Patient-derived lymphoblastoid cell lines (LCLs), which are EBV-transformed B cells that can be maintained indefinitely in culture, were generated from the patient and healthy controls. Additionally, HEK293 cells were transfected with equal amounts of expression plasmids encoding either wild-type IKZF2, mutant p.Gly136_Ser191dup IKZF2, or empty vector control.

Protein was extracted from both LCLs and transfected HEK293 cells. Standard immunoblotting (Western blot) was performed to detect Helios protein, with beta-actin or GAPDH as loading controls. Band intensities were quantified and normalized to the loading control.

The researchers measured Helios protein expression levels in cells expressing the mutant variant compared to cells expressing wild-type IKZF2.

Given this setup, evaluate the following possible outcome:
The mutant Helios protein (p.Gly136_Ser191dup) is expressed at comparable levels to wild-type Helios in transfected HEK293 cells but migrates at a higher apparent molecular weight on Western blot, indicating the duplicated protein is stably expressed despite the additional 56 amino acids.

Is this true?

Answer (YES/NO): NO